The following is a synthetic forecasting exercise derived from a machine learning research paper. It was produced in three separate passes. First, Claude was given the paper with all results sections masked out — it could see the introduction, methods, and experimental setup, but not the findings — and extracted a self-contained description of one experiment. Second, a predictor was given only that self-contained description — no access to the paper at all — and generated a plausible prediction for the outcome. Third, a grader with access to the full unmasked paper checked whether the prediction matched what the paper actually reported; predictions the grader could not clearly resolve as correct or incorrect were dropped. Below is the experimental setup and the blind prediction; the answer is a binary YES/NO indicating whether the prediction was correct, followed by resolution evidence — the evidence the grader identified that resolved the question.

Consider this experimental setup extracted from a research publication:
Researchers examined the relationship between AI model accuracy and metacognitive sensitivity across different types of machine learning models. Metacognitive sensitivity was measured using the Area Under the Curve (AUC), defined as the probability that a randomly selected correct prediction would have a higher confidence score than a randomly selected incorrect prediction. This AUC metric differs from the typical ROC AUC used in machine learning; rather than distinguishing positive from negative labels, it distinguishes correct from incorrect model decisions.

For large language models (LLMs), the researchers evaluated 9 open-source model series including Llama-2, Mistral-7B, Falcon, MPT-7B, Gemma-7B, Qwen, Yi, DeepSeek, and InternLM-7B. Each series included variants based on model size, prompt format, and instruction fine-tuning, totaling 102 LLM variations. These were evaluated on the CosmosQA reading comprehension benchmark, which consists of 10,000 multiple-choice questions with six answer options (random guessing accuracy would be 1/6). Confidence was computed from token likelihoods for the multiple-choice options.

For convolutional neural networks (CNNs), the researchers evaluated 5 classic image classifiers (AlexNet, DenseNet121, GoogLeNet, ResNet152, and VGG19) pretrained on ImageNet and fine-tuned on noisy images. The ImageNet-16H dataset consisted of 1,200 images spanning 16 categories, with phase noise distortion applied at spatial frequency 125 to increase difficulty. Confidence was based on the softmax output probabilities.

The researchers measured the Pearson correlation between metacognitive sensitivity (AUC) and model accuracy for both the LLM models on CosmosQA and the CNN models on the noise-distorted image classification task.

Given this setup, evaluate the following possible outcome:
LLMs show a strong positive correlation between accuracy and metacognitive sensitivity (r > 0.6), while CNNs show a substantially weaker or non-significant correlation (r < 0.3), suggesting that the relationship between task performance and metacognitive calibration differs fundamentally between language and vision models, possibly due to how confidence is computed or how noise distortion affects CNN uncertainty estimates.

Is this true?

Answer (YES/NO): NO